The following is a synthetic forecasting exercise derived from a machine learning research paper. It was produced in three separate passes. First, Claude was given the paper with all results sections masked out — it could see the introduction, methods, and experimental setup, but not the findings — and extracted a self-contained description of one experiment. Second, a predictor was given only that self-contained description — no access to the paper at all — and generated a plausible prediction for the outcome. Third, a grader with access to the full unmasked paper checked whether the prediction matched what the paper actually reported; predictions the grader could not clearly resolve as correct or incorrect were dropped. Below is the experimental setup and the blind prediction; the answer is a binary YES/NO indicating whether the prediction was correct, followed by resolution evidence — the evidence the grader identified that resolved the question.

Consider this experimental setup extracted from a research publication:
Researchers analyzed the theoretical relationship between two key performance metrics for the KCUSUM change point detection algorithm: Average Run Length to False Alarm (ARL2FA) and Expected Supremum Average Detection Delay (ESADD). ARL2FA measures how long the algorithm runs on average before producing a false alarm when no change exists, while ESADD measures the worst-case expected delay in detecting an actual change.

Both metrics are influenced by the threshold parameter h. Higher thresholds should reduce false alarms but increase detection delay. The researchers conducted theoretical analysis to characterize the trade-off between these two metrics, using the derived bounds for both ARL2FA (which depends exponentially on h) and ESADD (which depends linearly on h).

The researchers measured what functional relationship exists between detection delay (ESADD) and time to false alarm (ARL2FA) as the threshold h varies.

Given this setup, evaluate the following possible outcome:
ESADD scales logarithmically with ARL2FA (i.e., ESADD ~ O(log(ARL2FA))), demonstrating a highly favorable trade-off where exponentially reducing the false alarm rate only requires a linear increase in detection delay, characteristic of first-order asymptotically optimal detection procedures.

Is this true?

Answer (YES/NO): YES